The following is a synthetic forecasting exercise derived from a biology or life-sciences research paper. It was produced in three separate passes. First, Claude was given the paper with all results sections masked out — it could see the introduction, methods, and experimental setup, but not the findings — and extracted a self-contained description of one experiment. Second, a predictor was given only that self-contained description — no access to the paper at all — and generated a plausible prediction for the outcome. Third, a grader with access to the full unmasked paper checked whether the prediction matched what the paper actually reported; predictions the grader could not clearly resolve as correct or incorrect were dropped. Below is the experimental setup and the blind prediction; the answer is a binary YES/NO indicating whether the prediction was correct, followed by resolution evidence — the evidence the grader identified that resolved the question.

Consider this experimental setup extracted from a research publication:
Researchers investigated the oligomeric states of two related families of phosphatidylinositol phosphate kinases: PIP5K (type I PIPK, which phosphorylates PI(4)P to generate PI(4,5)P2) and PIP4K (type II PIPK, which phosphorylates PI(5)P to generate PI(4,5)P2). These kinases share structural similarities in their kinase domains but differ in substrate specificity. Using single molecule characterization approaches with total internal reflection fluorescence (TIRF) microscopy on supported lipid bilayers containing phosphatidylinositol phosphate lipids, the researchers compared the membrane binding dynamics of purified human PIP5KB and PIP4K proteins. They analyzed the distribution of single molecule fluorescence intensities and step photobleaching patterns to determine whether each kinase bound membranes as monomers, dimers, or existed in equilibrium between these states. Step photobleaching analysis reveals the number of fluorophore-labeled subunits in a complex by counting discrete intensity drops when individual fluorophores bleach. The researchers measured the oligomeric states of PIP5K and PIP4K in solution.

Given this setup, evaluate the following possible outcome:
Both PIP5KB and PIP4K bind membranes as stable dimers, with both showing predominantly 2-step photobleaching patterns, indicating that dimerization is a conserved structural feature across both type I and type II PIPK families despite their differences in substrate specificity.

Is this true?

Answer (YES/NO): NO